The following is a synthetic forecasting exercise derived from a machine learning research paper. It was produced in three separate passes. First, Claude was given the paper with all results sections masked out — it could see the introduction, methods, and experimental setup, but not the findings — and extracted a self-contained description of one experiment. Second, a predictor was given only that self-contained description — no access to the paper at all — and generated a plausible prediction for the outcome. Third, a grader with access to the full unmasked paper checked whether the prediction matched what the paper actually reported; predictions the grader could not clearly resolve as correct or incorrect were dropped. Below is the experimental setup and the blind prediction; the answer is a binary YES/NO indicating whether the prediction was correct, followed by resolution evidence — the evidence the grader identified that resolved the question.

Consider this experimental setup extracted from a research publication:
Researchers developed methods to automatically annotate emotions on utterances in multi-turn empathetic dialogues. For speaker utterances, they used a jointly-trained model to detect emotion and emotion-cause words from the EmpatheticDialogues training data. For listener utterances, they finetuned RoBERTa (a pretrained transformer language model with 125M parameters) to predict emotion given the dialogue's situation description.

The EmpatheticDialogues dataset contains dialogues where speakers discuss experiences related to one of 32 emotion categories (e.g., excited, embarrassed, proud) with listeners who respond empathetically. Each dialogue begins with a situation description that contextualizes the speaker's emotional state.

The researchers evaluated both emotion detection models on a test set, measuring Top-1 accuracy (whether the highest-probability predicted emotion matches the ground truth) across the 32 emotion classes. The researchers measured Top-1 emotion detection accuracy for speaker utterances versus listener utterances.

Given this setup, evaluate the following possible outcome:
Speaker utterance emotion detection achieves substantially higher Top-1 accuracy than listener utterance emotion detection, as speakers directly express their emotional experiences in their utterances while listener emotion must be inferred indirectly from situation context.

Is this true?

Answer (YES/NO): NO